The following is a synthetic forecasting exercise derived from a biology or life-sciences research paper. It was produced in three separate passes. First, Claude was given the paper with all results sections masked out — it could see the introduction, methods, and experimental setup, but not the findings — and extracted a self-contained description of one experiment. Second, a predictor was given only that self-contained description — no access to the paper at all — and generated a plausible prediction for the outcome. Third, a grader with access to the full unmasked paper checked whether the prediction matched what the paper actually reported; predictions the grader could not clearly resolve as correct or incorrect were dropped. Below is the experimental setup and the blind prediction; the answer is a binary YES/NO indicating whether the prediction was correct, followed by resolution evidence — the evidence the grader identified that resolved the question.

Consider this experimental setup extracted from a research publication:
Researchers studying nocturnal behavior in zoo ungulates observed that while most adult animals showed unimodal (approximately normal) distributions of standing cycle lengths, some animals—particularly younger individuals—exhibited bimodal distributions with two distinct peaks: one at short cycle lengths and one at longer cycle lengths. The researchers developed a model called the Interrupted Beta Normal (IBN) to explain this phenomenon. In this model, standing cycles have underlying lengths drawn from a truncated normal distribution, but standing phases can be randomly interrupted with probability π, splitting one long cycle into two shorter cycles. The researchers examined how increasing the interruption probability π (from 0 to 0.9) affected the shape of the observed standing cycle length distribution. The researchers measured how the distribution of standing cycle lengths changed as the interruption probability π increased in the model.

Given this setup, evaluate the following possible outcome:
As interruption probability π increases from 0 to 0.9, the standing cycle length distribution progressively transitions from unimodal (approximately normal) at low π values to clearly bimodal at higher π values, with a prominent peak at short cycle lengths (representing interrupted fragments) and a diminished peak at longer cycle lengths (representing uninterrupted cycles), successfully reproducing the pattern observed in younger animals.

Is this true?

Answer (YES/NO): YES